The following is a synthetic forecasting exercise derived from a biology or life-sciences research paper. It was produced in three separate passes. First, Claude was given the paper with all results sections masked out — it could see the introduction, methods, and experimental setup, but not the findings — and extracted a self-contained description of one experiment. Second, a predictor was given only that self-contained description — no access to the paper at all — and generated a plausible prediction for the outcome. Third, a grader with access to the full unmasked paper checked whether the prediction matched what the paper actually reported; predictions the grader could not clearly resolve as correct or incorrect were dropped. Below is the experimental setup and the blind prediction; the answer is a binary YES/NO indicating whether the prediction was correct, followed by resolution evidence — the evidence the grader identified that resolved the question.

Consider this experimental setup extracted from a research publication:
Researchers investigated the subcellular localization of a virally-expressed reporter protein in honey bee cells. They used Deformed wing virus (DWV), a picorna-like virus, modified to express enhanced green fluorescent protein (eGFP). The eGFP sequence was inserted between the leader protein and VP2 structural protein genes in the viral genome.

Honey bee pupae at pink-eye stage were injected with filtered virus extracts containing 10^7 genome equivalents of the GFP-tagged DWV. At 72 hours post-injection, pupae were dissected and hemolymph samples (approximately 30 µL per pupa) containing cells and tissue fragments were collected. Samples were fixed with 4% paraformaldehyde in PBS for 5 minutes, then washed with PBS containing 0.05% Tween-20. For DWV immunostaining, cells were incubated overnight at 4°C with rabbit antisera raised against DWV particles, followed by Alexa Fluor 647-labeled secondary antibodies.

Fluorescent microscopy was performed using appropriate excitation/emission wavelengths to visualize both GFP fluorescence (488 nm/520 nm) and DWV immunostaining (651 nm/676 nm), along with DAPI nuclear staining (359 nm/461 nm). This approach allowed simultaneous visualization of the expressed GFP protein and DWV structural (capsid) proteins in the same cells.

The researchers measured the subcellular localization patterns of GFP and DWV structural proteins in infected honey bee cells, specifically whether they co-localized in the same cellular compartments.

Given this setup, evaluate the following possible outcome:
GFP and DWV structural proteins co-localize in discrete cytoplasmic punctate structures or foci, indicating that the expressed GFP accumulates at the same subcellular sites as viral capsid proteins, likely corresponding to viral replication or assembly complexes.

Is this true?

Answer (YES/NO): NO